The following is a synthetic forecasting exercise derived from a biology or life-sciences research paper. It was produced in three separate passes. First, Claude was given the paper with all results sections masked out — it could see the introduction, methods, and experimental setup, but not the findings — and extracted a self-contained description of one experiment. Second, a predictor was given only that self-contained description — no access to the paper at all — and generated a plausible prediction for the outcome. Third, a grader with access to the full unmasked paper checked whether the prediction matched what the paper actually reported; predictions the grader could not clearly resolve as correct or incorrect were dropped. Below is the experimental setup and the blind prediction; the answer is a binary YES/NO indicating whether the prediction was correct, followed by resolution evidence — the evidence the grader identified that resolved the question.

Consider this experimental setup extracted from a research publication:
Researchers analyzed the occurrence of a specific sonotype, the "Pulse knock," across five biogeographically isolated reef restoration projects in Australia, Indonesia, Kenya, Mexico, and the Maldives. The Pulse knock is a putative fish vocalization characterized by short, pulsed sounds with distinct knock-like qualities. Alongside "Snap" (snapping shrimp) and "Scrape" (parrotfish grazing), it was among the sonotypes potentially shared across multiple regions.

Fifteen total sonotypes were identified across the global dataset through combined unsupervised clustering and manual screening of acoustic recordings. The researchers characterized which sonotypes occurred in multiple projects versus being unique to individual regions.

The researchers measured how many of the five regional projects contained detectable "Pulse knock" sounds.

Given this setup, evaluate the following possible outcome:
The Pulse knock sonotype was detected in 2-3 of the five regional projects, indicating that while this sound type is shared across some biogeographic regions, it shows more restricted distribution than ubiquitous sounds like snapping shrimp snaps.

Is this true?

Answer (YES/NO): NO